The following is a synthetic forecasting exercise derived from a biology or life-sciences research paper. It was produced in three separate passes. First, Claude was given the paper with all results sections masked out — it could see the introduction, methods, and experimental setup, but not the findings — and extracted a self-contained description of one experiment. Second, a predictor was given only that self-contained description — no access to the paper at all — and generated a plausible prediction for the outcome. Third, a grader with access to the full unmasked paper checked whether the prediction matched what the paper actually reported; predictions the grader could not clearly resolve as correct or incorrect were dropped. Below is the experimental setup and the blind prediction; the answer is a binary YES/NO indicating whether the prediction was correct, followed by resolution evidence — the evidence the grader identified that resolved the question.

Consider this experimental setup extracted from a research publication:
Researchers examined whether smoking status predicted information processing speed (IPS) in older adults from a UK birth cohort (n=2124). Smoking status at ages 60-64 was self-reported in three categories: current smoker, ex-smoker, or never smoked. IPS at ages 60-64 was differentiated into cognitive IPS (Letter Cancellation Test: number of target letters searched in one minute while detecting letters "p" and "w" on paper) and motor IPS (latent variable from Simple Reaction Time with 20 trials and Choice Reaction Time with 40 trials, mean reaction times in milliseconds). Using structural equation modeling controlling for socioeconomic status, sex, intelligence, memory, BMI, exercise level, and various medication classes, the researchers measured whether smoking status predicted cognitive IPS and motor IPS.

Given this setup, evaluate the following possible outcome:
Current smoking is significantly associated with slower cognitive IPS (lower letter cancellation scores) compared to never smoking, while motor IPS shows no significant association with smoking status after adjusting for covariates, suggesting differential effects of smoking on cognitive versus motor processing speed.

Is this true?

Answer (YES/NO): NO